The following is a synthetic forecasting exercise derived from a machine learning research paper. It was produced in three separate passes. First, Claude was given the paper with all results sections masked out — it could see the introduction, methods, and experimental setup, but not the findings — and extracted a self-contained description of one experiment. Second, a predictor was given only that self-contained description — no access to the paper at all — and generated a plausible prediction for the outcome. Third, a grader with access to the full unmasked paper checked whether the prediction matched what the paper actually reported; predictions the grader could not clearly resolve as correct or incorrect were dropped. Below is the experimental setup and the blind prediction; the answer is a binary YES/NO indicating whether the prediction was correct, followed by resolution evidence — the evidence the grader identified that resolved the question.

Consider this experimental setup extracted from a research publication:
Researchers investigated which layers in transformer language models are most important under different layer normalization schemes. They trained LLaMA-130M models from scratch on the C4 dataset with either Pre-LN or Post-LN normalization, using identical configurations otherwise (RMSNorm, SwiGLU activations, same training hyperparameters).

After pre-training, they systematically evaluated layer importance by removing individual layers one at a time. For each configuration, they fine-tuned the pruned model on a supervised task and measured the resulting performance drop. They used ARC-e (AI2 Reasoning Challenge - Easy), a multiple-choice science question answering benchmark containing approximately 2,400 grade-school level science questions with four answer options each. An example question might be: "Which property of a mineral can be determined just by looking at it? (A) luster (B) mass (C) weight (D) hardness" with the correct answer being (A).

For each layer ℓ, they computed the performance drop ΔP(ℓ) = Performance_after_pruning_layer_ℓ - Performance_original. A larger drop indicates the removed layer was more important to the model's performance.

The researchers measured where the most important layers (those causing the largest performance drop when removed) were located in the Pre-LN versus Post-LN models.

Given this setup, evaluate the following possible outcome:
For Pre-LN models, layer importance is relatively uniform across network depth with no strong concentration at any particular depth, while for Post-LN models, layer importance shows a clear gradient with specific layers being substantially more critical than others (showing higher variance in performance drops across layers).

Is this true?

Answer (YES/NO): NO